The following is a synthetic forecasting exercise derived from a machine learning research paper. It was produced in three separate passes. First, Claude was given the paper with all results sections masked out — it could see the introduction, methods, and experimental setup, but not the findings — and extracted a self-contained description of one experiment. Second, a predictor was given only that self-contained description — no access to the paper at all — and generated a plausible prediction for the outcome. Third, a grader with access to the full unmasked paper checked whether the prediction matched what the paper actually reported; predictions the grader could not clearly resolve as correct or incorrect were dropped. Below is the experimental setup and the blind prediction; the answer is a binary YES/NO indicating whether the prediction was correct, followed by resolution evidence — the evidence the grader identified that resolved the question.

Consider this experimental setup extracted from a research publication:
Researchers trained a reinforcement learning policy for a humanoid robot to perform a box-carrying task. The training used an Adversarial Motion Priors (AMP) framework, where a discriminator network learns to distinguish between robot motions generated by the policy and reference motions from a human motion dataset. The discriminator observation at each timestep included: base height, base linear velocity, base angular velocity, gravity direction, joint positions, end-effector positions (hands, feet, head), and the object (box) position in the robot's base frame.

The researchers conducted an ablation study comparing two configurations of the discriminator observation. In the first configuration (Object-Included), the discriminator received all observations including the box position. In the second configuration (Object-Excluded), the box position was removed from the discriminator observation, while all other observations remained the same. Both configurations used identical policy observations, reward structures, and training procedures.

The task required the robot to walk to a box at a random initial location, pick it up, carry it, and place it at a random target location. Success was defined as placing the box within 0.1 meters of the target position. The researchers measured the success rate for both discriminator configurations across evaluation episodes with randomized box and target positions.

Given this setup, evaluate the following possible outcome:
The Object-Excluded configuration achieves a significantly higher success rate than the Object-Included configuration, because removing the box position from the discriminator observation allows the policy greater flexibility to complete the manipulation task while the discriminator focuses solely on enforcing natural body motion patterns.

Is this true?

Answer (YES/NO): NO